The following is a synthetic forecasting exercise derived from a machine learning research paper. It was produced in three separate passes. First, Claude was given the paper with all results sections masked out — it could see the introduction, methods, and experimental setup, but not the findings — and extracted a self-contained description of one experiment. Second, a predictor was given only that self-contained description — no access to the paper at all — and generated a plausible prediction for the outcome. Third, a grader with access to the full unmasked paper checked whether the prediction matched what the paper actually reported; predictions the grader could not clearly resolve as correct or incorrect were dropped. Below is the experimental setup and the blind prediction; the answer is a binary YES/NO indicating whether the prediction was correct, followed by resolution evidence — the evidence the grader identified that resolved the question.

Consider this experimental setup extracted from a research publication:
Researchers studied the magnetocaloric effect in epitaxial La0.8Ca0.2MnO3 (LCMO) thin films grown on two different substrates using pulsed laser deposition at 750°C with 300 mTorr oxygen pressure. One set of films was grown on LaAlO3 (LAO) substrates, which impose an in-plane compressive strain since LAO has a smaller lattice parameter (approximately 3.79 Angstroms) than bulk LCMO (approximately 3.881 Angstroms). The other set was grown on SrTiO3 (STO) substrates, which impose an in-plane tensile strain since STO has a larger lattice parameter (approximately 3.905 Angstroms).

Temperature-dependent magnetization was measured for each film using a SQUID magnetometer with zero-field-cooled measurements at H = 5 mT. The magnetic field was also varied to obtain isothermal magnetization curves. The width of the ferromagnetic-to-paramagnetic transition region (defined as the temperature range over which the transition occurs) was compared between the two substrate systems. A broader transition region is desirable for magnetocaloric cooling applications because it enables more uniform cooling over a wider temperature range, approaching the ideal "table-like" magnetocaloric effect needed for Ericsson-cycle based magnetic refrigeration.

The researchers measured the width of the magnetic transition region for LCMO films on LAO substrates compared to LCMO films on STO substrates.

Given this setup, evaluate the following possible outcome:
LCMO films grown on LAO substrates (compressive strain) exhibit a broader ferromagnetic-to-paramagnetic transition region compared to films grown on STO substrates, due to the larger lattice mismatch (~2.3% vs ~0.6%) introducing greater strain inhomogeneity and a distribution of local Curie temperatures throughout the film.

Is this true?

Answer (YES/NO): YES